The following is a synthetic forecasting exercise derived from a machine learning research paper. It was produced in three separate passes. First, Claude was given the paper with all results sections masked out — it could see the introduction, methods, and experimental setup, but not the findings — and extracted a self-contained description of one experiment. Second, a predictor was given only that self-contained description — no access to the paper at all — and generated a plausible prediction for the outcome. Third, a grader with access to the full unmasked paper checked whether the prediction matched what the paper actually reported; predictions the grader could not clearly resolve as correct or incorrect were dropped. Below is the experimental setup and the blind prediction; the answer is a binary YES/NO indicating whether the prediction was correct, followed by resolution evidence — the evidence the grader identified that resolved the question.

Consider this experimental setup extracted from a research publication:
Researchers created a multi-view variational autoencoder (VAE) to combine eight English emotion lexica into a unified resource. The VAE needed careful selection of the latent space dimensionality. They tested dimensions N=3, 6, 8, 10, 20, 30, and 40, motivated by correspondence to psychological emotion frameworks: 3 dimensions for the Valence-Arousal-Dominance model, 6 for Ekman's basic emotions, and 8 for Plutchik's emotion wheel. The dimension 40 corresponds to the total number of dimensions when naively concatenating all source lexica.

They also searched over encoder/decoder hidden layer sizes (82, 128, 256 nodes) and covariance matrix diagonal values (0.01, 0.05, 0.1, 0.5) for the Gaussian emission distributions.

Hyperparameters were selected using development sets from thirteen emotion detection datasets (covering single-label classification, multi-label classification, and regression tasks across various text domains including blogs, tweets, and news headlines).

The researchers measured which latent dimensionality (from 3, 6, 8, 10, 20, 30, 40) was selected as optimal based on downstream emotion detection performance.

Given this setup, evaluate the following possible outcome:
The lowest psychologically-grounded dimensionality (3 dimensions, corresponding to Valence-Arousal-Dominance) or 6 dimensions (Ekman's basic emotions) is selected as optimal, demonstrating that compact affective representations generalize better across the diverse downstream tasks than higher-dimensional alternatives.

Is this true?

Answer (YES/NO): NO